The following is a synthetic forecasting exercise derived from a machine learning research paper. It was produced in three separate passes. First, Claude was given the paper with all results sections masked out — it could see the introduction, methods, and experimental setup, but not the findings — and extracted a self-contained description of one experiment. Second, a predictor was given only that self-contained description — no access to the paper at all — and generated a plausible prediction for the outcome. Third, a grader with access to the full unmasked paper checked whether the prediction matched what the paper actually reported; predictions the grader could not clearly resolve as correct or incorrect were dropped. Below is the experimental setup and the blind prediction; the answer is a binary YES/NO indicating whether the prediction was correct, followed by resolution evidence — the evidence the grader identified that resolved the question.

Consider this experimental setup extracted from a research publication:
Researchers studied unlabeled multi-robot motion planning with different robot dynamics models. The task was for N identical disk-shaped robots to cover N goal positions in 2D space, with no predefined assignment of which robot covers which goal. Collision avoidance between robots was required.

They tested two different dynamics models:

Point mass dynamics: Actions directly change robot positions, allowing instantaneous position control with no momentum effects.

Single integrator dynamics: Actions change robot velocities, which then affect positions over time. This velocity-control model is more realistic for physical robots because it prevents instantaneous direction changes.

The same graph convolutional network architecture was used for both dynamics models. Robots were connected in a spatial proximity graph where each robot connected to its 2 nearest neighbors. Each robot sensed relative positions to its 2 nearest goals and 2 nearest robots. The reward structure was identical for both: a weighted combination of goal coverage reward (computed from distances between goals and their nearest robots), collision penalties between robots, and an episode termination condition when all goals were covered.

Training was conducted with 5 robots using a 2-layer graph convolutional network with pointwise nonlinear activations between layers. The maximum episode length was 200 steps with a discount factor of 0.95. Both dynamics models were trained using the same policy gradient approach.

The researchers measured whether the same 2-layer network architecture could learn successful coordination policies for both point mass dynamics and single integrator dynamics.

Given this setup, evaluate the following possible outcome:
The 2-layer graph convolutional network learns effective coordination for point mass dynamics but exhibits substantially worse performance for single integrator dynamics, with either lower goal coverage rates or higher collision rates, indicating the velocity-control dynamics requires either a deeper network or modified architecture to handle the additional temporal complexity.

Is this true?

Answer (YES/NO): NO